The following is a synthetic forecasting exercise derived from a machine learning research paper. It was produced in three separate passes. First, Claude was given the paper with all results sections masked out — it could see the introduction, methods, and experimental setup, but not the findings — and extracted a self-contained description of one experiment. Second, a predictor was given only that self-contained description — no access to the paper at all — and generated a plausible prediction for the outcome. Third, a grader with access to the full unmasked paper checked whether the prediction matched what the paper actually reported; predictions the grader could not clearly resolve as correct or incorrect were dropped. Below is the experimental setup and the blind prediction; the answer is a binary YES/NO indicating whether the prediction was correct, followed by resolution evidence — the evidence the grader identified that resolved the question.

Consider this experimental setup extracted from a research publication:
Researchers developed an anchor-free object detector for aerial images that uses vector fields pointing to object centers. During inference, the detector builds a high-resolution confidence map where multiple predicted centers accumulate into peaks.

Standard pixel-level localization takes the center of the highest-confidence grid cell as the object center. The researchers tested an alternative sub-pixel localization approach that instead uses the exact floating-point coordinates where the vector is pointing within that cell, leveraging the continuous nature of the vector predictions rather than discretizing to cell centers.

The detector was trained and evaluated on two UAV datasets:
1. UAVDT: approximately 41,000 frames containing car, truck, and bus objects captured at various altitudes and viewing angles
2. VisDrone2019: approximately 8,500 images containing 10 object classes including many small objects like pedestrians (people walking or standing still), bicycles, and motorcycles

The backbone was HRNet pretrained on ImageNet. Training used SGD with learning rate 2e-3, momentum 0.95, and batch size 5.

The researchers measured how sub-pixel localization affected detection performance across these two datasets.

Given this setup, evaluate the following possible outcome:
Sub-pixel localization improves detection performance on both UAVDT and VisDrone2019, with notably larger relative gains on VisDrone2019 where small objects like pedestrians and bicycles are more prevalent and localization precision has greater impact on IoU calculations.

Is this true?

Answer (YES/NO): NO